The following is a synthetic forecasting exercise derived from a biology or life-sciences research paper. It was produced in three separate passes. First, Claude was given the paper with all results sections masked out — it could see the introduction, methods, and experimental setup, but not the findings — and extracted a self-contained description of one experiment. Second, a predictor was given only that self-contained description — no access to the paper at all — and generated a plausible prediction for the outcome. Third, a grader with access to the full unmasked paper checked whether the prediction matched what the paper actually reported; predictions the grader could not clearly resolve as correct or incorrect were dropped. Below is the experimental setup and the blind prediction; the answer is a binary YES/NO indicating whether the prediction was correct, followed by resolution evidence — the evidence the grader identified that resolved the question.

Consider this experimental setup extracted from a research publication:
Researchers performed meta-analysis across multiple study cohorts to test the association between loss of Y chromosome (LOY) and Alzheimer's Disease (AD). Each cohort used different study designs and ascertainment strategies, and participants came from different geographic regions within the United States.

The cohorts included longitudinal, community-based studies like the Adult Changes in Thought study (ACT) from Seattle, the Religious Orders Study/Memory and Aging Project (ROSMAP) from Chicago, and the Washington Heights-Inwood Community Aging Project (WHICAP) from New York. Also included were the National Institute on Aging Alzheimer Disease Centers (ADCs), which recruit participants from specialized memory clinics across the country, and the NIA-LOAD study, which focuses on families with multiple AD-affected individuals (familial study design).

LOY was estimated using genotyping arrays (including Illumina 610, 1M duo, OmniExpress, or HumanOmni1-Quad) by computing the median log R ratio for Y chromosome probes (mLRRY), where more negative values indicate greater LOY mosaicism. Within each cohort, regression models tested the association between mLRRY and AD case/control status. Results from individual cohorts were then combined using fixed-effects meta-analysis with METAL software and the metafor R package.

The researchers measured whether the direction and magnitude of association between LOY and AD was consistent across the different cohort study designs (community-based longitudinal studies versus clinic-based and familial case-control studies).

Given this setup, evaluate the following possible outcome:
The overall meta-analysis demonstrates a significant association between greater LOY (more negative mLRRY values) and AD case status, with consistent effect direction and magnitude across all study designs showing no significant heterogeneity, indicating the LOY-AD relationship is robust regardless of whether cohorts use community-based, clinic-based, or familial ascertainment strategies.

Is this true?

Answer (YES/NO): NO